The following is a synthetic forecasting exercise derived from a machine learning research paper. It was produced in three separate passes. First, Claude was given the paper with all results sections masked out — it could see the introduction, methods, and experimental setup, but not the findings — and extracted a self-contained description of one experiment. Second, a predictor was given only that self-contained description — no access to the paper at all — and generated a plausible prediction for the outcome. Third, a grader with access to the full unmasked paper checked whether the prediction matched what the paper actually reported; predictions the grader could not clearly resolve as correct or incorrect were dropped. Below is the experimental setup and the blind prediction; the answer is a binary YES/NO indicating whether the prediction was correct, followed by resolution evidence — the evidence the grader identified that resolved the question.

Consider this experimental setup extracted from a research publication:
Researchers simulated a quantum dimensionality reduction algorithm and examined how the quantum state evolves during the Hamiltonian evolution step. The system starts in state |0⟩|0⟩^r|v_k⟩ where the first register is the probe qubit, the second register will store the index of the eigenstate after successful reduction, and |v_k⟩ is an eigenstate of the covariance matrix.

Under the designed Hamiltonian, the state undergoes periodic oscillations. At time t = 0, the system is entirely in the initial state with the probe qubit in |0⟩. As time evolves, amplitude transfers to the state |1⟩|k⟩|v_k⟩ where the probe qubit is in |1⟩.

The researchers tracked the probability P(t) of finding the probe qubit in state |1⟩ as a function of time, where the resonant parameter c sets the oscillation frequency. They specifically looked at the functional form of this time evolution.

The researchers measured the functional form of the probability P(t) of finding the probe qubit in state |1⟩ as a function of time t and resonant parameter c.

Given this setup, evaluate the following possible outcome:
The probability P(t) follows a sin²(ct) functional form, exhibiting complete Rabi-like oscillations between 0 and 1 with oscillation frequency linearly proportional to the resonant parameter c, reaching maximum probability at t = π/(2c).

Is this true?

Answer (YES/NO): NO